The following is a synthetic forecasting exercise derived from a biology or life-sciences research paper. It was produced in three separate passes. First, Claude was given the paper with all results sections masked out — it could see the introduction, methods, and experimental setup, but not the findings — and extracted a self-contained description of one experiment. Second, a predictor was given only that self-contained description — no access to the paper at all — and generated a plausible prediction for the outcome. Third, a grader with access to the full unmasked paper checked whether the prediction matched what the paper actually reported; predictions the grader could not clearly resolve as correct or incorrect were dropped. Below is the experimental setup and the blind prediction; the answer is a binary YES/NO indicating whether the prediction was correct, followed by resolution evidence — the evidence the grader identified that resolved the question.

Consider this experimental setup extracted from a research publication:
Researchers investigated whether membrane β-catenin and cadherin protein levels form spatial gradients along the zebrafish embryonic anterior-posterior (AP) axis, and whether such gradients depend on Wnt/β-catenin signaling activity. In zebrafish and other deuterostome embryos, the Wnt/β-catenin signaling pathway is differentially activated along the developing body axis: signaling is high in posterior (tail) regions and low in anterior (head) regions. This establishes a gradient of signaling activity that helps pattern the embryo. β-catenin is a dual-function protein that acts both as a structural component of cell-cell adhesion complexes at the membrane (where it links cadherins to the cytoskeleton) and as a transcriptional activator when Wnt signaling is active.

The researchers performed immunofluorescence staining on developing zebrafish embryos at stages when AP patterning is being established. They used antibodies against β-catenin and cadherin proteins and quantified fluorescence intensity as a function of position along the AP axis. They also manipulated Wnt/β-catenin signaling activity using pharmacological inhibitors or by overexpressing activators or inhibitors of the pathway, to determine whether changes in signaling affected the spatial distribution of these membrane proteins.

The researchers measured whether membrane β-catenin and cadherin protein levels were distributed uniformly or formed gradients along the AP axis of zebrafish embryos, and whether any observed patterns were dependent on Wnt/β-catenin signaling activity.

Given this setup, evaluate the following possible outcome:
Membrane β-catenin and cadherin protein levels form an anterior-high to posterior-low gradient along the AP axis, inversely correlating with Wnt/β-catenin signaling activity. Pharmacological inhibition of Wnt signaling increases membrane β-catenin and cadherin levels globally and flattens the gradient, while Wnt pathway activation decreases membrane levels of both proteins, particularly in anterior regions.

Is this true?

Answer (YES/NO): NO